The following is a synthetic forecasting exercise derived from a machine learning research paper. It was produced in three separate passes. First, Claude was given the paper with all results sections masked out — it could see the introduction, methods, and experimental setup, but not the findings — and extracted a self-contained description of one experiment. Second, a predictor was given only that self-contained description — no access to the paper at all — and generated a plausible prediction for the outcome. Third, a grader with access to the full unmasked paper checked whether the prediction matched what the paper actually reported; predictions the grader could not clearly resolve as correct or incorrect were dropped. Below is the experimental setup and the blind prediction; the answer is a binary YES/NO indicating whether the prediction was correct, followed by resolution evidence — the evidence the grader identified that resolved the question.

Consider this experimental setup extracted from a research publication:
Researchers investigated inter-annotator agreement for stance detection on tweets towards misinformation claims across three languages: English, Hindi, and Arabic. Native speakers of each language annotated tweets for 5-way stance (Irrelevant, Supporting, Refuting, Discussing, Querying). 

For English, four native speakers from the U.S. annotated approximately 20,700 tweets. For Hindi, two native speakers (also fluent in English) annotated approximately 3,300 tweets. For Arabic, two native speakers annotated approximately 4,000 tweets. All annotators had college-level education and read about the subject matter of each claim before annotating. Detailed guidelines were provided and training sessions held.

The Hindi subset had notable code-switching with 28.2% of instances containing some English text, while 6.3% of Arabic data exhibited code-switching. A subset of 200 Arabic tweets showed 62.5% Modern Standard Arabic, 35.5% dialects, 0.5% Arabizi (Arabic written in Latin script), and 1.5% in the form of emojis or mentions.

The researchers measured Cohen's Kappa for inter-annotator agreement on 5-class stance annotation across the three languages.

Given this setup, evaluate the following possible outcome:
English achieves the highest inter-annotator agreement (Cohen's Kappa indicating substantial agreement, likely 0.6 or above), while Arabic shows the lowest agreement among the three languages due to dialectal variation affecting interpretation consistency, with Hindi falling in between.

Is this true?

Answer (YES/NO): NO